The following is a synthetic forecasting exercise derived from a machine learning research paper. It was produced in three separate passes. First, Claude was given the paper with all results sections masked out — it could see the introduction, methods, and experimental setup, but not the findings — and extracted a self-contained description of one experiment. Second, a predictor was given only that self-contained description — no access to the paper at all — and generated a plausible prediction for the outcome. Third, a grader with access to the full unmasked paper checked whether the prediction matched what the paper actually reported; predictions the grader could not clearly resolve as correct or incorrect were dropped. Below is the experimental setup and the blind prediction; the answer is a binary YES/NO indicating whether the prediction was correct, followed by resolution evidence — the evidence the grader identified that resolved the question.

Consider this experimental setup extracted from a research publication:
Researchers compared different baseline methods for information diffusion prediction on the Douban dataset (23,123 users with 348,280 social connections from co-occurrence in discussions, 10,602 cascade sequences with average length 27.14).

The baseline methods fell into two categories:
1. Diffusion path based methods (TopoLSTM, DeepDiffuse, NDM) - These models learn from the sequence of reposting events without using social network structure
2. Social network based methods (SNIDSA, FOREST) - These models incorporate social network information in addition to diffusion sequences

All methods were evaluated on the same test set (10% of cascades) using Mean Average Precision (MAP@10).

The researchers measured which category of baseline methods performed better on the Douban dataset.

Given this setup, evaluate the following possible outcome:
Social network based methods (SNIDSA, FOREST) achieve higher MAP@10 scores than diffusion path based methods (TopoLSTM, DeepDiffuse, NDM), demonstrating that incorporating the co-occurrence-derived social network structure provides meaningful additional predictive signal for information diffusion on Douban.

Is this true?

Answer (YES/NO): YES